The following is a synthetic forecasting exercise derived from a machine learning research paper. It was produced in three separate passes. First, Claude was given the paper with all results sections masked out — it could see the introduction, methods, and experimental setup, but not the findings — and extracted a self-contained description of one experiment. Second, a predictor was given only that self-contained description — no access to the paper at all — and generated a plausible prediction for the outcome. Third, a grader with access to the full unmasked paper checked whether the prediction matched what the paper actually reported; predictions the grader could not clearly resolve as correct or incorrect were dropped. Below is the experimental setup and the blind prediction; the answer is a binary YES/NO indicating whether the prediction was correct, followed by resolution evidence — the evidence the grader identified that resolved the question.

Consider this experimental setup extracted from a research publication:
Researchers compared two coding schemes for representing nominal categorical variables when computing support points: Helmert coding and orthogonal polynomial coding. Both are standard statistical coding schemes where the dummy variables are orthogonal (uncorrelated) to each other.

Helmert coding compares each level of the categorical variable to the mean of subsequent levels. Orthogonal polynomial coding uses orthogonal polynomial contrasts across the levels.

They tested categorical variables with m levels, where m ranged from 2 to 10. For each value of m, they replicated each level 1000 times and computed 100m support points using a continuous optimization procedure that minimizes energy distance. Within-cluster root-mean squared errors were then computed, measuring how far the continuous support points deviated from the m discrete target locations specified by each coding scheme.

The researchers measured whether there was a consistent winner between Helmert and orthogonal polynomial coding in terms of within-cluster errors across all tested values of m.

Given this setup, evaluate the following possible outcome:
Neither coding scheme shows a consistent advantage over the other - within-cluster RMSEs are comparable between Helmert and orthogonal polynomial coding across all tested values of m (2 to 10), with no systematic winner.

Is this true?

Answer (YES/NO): YES